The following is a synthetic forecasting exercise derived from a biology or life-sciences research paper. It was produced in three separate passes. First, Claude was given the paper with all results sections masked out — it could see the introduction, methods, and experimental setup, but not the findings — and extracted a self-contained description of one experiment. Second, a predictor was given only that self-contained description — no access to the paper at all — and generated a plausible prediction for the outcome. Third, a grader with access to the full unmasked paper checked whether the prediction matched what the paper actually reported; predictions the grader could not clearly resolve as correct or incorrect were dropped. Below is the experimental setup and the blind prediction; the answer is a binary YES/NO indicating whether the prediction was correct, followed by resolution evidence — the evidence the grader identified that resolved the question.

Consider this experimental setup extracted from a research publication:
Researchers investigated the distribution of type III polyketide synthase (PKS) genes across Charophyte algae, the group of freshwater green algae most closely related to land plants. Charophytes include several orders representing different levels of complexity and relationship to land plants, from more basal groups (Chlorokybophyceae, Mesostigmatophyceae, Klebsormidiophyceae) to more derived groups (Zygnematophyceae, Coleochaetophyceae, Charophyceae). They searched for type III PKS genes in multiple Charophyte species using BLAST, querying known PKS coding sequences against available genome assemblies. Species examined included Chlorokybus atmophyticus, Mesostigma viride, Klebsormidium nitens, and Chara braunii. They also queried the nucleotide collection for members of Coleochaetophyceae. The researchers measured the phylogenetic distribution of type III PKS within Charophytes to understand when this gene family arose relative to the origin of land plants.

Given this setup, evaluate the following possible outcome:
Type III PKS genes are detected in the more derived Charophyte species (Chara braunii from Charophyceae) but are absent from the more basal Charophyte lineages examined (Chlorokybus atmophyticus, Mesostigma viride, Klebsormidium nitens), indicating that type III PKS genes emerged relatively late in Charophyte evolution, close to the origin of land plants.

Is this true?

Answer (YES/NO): NO